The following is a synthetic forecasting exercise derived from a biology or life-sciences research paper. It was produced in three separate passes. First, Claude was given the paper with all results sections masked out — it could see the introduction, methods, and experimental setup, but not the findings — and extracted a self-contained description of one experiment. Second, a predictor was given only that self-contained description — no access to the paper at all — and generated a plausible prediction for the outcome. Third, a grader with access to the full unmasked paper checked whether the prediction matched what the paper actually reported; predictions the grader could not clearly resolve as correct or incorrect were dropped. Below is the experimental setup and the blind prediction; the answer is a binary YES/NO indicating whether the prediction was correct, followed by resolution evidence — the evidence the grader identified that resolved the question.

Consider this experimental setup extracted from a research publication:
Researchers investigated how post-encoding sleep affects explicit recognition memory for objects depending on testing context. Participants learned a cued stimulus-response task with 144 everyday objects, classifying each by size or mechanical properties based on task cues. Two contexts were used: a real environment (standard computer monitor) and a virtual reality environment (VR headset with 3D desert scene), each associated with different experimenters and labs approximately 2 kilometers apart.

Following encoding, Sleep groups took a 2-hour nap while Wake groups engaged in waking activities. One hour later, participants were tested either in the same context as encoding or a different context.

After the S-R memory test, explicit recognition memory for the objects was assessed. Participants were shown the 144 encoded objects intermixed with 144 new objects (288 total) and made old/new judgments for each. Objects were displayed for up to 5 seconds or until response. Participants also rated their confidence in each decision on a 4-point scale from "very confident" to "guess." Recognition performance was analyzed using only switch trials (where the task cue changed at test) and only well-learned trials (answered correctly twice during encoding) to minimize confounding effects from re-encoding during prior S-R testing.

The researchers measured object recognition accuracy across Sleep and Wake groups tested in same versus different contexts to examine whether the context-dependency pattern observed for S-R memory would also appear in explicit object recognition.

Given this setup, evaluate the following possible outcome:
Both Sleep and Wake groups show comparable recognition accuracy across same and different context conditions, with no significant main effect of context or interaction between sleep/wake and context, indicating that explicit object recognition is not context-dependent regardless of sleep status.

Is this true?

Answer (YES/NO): NO